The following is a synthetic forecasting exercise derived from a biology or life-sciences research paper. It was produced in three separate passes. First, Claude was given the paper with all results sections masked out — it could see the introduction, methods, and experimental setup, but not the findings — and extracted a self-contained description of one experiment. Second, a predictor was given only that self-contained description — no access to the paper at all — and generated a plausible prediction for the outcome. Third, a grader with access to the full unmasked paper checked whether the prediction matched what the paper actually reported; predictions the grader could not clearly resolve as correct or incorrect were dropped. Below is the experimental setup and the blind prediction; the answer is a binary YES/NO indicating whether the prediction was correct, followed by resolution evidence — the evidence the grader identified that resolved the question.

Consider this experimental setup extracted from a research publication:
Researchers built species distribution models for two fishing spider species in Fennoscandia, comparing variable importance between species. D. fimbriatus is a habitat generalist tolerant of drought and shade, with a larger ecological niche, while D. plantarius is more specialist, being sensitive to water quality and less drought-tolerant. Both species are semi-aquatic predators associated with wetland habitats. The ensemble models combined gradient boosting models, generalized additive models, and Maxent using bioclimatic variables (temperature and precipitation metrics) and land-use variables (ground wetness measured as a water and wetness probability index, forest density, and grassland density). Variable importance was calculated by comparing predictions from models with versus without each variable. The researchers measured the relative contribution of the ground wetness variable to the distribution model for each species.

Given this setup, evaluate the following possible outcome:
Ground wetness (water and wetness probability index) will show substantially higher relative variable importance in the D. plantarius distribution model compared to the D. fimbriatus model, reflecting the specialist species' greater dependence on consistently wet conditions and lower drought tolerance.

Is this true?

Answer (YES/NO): NO